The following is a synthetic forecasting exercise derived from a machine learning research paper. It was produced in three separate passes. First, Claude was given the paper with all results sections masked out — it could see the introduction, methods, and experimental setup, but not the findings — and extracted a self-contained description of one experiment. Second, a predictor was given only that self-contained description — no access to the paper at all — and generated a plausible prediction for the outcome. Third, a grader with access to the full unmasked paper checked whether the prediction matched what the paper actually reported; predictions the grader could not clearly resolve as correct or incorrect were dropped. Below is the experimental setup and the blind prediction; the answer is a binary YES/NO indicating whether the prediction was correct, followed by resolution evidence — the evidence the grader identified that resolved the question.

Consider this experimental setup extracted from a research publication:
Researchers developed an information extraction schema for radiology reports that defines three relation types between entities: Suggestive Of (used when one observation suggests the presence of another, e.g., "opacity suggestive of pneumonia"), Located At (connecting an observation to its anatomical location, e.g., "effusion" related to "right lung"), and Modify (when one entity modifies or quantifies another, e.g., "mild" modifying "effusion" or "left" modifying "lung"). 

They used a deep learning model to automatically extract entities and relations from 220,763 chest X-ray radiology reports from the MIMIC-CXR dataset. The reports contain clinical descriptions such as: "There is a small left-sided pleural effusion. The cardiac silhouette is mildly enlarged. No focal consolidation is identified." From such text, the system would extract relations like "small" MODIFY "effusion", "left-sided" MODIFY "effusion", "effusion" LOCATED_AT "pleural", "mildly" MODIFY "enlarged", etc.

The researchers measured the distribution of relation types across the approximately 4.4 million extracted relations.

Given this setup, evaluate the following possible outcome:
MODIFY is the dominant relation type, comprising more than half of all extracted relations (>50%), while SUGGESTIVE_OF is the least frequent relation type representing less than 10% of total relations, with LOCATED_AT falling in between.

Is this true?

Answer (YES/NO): YES